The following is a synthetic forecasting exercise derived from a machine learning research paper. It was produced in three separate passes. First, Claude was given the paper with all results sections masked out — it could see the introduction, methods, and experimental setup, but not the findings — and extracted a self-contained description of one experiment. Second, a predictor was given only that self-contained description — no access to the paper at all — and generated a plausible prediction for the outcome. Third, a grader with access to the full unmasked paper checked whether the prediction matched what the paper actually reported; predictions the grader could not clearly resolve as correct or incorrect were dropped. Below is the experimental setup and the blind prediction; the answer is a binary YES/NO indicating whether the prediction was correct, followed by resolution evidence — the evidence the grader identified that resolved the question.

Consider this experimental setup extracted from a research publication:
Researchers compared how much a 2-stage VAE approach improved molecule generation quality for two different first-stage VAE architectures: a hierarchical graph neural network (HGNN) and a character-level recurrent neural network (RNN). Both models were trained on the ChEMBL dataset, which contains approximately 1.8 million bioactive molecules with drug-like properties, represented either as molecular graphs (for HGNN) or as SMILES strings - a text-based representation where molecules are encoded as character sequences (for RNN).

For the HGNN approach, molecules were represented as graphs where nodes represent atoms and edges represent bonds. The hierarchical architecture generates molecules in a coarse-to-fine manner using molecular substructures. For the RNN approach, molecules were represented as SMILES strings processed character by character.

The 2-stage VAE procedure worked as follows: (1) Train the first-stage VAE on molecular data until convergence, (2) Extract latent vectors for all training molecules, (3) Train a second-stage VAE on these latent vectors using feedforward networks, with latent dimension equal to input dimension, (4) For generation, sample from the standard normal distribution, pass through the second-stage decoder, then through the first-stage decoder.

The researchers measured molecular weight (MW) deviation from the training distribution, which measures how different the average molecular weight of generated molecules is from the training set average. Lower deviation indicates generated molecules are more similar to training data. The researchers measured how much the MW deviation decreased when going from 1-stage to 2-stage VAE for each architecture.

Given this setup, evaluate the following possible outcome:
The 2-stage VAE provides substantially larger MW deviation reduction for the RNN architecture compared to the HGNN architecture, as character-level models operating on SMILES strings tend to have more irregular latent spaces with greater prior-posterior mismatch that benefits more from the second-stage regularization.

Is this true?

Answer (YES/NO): NO